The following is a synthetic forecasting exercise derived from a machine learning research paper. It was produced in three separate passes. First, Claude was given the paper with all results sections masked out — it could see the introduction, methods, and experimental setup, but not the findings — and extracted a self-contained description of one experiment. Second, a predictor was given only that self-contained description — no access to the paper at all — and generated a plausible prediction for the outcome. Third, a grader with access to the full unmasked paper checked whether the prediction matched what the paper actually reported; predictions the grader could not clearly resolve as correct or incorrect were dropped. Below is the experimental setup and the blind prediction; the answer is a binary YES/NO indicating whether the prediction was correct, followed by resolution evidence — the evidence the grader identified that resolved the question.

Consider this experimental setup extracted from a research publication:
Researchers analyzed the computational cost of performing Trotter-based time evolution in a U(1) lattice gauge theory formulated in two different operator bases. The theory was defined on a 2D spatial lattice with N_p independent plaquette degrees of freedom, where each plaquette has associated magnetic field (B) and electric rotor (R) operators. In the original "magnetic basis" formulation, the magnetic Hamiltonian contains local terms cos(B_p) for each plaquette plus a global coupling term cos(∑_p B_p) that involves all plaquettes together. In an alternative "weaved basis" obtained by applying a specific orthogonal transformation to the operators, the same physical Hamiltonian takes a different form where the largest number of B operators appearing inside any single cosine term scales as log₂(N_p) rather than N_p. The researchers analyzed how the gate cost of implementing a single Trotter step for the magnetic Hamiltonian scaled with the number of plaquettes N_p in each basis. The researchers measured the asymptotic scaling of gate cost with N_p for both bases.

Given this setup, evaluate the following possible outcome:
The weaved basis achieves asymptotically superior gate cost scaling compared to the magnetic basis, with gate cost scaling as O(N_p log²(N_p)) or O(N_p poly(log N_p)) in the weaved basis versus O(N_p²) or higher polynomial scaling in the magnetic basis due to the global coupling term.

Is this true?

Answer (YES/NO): NO